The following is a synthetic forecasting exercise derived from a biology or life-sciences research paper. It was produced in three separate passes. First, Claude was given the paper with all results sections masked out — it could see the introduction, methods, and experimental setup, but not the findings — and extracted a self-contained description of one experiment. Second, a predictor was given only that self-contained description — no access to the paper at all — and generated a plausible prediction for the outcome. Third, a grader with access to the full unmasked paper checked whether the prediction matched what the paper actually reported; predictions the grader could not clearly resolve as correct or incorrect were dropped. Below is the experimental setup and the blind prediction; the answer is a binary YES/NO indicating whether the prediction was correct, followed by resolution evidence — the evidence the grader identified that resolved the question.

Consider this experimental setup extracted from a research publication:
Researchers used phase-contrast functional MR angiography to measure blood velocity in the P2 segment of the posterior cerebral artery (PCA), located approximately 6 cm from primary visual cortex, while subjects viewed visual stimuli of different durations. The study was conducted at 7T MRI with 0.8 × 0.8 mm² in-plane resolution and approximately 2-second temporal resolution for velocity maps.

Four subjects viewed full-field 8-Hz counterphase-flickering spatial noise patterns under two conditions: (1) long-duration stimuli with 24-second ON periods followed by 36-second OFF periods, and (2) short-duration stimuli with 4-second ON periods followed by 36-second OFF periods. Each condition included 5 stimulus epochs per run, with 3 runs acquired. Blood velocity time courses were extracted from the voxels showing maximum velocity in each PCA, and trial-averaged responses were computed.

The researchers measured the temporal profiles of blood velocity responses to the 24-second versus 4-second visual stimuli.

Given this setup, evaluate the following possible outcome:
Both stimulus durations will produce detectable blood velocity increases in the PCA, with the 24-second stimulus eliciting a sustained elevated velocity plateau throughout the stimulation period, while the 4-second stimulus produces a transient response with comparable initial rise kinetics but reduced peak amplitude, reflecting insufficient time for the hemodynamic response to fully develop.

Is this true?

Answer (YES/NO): NO